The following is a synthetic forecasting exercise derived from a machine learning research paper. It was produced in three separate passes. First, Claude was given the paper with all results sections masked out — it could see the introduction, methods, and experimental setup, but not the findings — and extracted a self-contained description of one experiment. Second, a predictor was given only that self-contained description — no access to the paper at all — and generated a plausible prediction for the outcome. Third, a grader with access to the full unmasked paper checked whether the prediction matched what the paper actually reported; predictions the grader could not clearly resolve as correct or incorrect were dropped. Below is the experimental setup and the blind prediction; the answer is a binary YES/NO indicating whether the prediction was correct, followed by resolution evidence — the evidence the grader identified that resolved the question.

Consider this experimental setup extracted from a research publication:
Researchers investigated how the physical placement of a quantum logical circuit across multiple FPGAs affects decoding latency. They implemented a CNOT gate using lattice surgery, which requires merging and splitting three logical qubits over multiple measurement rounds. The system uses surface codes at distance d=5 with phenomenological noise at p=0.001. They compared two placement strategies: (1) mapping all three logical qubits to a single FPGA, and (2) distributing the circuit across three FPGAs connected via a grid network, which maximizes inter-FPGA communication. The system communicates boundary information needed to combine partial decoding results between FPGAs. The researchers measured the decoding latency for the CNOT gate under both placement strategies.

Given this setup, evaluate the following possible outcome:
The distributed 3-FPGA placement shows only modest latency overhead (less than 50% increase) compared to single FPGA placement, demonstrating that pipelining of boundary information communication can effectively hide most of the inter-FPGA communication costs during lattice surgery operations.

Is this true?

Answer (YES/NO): NO